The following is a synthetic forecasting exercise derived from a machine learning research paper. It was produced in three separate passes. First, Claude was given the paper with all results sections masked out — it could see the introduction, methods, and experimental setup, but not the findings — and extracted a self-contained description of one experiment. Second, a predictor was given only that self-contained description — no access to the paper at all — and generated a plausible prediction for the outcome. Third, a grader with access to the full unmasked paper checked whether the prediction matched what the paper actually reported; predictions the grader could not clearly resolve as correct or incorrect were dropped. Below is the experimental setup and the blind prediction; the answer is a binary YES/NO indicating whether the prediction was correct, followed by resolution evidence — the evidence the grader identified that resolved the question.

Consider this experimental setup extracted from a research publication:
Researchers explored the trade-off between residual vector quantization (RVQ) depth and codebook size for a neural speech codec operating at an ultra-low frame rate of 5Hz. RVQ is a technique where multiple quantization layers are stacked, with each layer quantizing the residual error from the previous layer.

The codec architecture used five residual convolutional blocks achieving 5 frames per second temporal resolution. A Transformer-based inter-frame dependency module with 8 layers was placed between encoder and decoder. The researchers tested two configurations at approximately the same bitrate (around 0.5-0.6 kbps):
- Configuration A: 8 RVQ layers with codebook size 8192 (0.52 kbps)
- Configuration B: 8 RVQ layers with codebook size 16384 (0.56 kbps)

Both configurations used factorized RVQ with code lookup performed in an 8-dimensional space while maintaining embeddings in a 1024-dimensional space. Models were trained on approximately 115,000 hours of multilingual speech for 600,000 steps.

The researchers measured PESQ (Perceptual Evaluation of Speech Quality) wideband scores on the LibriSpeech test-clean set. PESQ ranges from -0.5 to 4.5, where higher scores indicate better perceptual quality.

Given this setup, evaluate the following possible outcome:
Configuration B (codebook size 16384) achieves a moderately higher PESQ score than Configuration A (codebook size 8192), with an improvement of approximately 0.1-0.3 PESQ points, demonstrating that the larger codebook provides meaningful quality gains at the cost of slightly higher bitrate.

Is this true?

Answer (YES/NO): YES